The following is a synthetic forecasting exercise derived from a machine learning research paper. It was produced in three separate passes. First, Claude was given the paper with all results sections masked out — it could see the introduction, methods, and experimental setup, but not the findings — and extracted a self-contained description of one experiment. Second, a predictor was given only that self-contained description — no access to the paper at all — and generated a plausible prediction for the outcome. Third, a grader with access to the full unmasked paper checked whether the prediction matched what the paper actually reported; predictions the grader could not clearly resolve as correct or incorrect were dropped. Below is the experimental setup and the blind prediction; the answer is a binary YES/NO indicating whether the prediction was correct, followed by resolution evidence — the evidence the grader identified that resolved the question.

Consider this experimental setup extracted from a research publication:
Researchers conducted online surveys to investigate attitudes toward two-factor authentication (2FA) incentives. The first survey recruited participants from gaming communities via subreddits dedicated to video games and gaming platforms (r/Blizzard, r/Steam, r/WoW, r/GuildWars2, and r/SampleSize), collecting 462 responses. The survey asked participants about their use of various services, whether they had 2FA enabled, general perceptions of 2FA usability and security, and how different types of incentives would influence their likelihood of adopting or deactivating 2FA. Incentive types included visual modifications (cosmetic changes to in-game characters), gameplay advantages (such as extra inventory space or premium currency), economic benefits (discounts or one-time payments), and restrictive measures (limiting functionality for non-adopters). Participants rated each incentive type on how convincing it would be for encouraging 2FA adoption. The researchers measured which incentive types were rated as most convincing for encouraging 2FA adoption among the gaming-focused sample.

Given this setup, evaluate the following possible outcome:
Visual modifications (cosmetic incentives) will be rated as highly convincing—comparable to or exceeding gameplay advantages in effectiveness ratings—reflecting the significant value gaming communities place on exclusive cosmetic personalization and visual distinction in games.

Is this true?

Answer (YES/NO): NO